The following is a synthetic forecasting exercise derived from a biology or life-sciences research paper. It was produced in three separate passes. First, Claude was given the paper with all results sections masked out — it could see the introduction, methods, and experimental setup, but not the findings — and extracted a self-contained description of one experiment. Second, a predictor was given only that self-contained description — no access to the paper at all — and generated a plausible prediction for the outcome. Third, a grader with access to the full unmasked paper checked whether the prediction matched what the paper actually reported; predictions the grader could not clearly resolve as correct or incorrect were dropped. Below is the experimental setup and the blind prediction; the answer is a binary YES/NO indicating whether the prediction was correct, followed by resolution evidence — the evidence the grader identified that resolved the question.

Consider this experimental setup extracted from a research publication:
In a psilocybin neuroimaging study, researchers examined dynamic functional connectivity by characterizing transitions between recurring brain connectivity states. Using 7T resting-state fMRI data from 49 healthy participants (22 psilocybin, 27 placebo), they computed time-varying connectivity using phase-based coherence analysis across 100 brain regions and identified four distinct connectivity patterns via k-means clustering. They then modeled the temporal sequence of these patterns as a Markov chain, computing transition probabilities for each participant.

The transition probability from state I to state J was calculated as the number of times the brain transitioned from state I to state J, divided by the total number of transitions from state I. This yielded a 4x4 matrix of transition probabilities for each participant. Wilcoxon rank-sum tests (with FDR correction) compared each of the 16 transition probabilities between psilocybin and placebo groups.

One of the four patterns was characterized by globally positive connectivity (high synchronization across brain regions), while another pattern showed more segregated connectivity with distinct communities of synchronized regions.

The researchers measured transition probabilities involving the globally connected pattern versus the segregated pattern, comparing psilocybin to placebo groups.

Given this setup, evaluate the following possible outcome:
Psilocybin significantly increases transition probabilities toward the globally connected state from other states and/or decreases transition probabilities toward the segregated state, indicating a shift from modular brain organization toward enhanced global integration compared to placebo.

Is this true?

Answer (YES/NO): YES